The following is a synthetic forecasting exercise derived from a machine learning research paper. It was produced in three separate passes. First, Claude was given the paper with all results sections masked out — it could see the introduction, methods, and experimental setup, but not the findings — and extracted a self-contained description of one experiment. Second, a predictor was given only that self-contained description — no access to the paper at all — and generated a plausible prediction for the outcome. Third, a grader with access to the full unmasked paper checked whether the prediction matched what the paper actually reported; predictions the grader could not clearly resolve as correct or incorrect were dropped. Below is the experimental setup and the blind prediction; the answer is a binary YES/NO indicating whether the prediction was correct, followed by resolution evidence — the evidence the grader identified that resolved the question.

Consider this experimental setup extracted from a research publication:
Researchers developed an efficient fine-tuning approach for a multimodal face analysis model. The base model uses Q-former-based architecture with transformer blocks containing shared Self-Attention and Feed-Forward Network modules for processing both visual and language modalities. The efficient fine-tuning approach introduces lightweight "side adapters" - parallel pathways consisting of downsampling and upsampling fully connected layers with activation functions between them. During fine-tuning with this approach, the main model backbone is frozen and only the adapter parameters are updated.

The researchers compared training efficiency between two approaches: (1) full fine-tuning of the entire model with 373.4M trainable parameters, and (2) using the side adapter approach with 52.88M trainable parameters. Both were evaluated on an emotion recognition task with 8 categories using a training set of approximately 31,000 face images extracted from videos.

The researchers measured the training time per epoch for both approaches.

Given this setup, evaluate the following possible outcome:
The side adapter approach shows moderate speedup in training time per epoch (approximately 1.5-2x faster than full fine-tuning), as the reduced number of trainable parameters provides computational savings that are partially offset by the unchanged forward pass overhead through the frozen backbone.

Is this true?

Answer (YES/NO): NO